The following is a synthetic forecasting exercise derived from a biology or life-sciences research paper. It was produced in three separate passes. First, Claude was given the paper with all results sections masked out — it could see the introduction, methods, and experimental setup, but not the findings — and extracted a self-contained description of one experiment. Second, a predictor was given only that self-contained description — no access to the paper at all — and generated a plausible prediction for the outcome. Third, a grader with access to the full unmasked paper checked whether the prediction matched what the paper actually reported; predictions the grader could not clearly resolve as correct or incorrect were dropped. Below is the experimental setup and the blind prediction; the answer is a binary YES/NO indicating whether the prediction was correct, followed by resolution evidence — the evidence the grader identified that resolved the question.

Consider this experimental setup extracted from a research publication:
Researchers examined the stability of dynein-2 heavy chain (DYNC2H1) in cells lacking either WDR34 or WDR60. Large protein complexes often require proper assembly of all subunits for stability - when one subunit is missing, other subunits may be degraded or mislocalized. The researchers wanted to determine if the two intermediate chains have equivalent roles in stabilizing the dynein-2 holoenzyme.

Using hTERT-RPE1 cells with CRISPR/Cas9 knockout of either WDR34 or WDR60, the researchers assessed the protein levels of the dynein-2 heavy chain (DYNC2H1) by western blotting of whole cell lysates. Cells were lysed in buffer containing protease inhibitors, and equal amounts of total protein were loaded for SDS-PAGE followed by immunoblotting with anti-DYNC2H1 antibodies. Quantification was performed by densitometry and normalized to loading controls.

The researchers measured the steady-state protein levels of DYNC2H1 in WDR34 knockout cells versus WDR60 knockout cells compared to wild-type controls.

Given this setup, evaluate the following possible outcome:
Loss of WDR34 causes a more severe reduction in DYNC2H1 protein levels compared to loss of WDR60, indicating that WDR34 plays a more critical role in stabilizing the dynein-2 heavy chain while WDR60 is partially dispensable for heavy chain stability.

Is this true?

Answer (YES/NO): YES